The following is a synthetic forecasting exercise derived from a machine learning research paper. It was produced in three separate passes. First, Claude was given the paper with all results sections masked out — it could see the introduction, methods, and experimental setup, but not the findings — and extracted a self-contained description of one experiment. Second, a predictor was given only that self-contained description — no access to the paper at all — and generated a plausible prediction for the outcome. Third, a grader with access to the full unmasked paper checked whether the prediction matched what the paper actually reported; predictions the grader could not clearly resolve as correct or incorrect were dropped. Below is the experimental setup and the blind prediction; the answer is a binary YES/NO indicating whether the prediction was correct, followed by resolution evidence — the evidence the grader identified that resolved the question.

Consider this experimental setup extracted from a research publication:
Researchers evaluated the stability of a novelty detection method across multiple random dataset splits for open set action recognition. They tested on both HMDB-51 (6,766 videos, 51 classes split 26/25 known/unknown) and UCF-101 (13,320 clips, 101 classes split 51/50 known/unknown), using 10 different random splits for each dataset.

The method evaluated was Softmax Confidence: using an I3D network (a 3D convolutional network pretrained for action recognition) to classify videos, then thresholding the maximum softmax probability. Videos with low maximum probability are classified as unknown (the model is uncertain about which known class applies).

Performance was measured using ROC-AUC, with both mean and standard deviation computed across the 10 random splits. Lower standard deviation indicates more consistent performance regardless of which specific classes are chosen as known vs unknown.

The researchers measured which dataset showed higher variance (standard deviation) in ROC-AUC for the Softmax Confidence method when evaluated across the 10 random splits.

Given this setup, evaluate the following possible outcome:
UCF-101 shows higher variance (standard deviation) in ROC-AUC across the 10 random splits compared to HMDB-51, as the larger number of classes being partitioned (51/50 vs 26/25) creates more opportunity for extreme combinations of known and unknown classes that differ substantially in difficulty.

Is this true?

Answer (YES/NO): NO